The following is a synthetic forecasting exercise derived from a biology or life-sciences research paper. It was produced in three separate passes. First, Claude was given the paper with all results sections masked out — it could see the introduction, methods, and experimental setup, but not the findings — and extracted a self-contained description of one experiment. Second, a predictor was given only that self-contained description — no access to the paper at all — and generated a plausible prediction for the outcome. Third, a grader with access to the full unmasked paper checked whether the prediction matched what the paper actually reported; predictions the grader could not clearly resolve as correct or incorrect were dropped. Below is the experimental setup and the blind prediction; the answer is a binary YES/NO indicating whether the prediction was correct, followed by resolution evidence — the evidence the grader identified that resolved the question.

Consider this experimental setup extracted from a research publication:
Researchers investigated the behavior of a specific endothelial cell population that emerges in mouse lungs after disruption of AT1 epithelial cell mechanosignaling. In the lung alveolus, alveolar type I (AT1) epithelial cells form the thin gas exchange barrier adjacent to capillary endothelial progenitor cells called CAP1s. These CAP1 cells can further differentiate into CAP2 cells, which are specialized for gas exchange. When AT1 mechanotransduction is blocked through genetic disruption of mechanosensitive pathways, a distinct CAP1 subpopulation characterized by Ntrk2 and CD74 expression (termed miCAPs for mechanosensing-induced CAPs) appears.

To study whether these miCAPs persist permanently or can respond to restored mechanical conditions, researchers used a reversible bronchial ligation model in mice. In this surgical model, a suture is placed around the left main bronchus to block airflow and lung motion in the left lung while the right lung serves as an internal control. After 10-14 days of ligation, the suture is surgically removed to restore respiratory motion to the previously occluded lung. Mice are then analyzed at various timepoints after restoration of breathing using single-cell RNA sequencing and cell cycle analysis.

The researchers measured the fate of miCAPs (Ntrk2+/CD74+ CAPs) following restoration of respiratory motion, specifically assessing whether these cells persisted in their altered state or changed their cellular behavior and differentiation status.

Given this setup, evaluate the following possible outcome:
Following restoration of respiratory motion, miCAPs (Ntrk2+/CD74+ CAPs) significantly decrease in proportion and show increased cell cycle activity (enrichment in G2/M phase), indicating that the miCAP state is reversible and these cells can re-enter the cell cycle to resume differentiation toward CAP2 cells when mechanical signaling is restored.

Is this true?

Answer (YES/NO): NO